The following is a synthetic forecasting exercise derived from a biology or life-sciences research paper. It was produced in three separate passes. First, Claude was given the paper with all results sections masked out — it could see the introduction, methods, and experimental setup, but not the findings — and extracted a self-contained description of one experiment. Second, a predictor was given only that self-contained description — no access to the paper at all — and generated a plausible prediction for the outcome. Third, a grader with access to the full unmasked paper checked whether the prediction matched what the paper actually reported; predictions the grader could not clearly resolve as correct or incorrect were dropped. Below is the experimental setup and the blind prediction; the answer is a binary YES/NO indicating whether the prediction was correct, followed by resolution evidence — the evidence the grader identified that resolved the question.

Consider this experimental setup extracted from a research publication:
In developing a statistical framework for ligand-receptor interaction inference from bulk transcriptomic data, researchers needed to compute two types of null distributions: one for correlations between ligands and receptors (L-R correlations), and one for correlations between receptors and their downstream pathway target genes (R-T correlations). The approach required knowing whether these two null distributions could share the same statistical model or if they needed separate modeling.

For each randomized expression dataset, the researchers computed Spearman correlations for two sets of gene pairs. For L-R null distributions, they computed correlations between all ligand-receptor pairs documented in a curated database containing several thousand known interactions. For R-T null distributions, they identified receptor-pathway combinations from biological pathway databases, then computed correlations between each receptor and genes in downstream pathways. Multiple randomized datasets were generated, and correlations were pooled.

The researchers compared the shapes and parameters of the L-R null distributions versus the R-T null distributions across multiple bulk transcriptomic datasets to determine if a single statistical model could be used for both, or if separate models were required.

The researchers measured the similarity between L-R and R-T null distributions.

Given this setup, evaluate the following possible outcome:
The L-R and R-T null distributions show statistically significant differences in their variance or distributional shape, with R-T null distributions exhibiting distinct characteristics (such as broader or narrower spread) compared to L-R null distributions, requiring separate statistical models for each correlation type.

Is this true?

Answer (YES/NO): NO